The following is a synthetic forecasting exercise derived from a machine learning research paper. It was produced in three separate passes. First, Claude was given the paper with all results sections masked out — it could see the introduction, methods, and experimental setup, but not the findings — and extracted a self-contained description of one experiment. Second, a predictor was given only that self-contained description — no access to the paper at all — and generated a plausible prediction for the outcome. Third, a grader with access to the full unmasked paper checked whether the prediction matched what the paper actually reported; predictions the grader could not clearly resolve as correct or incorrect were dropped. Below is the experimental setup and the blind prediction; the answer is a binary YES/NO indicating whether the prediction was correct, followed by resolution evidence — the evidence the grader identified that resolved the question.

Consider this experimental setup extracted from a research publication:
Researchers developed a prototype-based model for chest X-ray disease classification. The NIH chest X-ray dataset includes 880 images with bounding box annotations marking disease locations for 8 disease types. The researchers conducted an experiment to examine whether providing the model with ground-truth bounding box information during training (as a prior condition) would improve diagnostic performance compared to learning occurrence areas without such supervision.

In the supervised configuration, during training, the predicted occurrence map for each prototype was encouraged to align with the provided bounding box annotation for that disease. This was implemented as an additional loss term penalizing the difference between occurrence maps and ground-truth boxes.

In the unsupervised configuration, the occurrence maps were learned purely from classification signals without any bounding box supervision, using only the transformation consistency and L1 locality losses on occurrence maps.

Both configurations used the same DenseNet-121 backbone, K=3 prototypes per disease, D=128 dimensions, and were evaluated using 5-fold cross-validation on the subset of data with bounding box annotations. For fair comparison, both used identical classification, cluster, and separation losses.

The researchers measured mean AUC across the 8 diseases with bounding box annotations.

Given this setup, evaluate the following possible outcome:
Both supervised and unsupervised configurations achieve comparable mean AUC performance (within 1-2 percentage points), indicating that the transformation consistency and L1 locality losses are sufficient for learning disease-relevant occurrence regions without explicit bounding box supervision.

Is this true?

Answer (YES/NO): YES